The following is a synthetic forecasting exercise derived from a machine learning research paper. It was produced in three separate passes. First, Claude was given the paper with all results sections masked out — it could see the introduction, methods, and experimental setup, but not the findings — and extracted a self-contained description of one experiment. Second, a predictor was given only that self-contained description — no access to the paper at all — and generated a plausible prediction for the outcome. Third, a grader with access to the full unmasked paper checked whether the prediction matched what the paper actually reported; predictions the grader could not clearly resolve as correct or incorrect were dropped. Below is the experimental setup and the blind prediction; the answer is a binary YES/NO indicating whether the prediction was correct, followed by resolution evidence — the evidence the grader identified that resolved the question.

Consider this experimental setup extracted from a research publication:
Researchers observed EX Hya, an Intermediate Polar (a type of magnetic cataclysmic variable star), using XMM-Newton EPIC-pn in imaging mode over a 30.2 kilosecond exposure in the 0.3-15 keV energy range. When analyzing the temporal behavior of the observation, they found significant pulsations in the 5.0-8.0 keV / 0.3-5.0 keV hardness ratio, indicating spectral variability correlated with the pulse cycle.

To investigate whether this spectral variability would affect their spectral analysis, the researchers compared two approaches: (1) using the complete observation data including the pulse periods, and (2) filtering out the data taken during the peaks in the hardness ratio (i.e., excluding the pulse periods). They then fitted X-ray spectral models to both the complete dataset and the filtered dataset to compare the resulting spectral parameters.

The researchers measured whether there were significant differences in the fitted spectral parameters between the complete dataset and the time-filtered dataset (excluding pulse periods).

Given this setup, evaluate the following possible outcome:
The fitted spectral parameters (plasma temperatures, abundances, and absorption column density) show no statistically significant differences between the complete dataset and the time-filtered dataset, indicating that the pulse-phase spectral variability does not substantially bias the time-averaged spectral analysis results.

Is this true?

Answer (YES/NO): YES